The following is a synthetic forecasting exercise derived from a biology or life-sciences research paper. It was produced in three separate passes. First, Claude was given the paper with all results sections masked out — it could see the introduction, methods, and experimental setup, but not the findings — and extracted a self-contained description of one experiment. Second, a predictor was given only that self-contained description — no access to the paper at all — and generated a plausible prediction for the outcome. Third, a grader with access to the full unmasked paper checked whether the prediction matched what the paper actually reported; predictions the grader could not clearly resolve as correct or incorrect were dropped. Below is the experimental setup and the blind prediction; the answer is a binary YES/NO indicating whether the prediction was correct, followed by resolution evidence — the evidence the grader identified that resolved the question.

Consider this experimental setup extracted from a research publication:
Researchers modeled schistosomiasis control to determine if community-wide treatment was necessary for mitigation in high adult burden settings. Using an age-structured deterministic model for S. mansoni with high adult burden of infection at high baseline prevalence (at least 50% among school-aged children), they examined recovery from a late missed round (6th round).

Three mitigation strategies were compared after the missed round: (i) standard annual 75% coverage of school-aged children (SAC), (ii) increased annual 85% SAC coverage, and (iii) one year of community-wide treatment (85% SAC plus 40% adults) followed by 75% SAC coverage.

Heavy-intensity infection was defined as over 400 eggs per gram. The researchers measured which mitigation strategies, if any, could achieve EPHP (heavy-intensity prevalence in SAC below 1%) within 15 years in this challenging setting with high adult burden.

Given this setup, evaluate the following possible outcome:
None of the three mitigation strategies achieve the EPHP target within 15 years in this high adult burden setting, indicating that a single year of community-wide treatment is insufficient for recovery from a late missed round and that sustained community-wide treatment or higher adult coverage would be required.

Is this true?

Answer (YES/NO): NO